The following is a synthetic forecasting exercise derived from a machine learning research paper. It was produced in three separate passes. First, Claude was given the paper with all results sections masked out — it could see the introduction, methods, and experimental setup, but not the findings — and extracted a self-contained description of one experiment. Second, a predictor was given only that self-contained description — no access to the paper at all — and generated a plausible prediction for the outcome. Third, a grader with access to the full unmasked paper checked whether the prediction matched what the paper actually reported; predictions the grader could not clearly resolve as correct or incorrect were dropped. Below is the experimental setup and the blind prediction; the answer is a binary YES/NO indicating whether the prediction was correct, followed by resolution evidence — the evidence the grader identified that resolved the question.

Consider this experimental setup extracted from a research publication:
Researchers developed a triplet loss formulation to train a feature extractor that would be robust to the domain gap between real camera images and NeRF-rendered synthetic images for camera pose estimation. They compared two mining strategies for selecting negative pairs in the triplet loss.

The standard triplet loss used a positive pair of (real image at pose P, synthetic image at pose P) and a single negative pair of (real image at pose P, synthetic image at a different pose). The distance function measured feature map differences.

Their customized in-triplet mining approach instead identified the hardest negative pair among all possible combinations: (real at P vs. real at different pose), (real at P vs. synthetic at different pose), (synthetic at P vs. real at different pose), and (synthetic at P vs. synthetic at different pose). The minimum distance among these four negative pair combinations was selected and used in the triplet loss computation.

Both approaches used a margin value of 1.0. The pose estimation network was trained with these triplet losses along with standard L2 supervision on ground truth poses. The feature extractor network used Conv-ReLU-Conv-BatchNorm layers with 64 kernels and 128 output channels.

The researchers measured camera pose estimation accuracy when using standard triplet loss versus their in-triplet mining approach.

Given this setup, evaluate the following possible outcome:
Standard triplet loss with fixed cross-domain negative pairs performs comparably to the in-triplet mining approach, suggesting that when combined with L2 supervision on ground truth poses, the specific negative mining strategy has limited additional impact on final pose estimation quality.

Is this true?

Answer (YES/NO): NO